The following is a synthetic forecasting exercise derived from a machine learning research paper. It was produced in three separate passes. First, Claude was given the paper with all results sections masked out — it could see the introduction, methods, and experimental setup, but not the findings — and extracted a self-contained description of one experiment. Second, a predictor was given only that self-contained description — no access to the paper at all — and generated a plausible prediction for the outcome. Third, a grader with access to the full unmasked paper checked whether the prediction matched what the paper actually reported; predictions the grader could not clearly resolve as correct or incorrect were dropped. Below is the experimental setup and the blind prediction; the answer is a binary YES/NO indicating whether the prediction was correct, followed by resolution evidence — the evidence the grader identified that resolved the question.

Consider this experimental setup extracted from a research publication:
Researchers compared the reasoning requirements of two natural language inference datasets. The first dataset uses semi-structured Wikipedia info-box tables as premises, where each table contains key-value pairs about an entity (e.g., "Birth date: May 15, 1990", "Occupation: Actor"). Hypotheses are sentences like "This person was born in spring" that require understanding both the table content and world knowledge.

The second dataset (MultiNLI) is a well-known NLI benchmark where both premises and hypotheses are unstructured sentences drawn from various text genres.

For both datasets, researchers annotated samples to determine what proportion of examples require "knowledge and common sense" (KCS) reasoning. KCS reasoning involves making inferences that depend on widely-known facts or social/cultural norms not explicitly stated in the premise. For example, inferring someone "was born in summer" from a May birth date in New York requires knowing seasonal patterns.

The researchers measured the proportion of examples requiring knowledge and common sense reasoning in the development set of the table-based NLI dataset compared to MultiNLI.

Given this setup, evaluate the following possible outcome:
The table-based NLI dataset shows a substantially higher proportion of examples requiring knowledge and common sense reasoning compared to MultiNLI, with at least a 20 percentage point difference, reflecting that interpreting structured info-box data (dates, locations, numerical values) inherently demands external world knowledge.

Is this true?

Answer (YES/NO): YES